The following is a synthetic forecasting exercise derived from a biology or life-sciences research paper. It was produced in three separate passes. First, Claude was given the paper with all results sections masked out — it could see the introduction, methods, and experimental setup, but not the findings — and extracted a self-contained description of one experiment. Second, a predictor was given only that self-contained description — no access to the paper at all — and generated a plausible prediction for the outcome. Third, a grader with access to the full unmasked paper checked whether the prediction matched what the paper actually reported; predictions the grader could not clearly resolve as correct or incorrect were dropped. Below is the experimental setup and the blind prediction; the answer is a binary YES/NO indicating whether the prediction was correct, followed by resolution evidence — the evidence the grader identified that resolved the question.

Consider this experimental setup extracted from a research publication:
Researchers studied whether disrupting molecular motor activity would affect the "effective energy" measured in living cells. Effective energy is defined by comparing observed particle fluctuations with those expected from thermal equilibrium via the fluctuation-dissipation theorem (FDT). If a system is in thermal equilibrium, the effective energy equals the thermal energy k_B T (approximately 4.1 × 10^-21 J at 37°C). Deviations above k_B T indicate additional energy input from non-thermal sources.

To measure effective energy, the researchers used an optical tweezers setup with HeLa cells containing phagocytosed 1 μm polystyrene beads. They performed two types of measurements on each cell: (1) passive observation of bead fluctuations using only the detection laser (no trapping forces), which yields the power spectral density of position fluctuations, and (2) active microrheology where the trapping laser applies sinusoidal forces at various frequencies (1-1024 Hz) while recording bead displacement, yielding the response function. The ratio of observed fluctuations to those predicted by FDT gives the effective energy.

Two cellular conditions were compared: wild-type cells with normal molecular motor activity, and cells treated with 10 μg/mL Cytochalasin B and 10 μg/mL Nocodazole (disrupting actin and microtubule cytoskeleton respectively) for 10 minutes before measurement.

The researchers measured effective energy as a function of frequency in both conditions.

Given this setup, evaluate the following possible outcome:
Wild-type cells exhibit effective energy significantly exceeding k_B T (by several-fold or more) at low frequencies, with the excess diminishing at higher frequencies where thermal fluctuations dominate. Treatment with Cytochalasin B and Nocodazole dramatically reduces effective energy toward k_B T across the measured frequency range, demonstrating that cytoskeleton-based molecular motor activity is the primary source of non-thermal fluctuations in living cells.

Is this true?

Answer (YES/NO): YES